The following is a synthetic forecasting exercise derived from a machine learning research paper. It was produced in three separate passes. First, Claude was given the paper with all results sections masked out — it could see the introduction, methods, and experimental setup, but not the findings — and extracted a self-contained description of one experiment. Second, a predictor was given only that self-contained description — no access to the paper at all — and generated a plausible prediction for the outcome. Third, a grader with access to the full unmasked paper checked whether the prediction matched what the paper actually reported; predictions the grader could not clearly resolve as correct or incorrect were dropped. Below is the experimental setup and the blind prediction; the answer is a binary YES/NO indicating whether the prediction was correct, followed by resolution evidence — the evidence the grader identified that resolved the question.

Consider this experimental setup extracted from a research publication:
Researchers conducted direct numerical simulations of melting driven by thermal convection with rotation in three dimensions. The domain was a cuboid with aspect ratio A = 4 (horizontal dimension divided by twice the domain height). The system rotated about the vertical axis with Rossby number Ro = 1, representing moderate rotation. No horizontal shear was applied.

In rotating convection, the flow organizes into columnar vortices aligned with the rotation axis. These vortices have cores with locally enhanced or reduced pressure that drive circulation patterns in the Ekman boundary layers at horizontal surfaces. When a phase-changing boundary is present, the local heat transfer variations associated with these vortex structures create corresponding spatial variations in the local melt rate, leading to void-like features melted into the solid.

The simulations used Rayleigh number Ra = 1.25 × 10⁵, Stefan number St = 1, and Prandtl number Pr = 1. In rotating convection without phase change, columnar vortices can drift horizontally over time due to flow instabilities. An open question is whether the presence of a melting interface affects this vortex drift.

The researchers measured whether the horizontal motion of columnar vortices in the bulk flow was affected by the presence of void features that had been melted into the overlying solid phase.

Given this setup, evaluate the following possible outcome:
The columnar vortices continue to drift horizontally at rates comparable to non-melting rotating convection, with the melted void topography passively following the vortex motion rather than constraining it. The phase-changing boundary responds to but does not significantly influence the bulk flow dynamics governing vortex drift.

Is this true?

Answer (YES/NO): NO